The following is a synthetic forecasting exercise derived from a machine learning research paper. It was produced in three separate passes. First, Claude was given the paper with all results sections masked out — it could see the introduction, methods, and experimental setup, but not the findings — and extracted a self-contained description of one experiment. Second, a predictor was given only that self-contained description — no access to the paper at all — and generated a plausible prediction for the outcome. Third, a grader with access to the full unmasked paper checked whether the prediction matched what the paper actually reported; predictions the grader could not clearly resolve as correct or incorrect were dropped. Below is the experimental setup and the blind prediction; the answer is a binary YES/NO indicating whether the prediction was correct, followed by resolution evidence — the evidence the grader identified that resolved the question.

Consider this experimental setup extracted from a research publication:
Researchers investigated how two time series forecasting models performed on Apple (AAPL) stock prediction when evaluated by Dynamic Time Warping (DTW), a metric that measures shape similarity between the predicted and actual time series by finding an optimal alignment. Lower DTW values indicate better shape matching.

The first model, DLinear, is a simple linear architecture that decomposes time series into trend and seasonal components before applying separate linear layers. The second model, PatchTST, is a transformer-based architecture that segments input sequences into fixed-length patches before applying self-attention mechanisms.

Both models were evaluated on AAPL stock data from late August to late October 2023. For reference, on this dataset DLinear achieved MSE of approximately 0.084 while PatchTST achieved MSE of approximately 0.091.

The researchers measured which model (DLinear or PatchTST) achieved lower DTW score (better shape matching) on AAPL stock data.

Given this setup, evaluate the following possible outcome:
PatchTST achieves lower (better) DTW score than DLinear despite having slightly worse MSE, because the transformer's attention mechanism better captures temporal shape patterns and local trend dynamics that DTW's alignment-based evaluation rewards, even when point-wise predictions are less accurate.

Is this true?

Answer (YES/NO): YES